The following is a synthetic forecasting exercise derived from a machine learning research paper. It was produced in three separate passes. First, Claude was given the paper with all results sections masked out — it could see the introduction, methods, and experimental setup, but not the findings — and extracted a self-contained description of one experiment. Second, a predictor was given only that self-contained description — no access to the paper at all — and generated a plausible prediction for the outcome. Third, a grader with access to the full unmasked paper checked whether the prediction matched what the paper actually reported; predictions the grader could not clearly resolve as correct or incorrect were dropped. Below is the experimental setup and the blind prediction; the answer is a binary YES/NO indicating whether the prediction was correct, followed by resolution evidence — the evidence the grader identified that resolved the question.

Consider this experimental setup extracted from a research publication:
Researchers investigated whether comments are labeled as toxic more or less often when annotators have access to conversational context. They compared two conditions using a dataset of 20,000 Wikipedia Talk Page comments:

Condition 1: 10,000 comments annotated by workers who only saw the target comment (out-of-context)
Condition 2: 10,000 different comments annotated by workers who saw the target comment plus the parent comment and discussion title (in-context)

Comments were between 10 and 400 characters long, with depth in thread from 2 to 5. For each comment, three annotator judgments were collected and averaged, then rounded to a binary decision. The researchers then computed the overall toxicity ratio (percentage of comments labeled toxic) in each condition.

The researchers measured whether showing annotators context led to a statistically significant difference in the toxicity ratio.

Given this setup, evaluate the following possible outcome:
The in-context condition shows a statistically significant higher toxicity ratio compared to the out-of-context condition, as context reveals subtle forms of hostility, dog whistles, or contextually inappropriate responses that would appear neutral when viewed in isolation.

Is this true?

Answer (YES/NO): YES